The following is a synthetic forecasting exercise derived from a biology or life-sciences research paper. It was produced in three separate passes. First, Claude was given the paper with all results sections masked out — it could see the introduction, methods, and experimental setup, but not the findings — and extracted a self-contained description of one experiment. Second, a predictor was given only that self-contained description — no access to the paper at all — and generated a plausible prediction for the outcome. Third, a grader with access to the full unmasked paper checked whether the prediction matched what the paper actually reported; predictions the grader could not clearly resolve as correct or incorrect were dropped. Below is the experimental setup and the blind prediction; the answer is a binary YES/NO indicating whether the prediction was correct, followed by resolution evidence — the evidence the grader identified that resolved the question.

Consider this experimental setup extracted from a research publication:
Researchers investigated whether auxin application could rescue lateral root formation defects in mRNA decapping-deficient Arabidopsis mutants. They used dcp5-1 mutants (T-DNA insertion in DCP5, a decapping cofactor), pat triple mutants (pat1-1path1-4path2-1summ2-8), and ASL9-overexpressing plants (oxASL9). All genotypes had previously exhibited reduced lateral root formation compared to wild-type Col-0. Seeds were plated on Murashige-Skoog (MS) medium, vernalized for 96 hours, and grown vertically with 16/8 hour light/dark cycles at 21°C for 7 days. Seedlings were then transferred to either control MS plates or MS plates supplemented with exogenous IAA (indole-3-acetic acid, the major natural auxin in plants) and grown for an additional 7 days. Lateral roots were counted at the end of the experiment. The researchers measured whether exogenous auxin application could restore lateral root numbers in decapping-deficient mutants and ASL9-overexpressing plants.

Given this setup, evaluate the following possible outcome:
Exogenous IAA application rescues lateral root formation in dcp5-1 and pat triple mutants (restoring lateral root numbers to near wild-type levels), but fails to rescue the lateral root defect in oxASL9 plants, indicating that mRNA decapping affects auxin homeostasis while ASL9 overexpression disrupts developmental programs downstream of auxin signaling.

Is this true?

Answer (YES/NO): NO